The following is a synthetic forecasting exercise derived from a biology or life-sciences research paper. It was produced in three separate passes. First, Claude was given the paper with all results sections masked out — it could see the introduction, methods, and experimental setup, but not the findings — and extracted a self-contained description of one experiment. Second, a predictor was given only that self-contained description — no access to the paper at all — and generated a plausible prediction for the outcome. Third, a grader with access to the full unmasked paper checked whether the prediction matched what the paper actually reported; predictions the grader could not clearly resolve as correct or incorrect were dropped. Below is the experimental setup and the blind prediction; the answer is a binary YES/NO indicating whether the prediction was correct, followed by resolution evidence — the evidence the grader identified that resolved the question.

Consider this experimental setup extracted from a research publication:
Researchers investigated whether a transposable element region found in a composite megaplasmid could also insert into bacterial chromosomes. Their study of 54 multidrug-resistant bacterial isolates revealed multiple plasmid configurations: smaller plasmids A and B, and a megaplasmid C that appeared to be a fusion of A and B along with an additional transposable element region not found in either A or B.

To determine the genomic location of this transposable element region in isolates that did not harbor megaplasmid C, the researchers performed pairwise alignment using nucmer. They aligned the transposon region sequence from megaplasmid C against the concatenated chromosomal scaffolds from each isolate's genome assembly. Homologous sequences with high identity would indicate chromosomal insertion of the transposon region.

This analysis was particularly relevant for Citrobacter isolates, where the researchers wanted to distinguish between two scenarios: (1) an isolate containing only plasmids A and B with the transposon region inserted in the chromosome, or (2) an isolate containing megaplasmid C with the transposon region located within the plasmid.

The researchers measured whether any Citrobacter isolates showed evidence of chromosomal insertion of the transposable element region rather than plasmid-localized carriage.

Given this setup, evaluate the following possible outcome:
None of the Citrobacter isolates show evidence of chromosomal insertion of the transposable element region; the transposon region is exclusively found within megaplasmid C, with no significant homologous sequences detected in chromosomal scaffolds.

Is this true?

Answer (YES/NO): NO